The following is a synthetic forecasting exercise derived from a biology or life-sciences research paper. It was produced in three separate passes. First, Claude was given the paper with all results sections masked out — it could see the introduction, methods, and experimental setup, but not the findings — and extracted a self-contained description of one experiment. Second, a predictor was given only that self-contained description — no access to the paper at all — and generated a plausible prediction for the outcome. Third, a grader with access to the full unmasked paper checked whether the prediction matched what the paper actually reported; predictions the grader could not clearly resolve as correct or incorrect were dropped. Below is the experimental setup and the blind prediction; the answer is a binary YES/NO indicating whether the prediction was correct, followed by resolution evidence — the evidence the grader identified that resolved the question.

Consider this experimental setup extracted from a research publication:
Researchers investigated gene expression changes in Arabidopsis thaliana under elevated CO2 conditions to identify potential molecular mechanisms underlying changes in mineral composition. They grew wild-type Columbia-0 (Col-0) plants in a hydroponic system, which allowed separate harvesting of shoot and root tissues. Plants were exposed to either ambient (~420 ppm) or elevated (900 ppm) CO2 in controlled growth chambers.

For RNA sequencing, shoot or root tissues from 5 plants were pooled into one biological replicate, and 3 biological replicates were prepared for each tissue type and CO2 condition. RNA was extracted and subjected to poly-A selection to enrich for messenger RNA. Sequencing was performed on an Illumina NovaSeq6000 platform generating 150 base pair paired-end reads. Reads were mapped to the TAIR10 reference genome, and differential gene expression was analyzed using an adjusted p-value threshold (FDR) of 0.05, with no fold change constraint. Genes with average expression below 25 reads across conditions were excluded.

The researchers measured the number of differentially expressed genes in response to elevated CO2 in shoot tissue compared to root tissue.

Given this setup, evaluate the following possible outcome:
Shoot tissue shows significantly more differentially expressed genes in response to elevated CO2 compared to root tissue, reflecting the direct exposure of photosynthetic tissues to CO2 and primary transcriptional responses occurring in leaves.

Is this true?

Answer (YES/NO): YES